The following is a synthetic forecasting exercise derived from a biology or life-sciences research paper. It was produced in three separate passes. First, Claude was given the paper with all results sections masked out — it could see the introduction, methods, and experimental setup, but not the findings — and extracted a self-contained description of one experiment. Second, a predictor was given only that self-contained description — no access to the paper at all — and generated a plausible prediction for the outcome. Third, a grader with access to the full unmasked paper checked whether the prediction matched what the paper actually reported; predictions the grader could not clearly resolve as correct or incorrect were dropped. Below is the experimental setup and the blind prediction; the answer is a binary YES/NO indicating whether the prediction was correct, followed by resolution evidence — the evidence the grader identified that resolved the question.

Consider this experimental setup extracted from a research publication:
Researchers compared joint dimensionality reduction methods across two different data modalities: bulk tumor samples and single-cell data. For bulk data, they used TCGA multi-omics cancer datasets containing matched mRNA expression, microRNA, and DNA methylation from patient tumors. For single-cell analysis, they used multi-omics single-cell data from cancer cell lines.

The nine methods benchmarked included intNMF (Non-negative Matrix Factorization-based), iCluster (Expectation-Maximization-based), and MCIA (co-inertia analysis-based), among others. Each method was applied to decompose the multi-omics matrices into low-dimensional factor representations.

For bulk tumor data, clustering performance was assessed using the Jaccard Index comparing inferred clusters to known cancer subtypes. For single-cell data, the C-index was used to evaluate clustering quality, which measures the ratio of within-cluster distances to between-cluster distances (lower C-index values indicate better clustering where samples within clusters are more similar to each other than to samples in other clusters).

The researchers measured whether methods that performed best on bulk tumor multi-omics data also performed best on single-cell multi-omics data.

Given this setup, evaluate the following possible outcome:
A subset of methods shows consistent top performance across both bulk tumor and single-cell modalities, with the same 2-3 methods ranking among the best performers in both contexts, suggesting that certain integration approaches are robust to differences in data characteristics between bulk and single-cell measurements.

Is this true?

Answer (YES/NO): YES